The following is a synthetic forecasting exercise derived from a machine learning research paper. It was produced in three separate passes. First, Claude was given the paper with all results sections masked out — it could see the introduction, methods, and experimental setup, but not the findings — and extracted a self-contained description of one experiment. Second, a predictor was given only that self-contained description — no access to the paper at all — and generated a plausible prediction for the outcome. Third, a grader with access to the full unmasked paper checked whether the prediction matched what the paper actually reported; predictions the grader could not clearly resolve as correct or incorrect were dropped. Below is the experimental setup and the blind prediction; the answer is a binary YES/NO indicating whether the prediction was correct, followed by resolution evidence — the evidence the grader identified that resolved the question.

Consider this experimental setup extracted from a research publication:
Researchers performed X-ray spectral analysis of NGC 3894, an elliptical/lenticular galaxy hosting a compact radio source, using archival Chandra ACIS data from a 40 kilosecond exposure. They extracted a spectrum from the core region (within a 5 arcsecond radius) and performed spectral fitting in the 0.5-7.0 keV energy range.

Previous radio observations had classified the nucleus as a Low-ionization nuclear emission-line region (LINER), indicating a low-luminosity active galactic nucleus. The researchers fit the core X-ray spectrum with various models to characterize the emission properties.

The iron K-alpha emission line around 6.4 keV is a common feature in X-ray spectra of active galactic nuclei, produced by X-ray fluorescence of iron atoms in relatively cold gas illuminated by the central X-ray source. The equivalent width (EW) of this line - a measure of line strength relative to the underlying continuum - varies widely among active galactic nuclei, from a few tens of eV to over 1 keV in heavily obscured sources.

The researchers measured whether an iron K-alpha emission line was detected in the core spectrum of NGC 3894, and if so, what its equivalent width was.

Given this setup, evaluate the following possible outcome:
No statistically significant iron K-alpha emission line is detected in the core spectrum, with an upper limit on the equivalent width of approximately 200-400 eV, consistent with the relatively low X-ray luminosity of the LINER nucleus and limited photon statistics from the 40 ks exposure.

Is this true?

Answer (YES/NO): NO